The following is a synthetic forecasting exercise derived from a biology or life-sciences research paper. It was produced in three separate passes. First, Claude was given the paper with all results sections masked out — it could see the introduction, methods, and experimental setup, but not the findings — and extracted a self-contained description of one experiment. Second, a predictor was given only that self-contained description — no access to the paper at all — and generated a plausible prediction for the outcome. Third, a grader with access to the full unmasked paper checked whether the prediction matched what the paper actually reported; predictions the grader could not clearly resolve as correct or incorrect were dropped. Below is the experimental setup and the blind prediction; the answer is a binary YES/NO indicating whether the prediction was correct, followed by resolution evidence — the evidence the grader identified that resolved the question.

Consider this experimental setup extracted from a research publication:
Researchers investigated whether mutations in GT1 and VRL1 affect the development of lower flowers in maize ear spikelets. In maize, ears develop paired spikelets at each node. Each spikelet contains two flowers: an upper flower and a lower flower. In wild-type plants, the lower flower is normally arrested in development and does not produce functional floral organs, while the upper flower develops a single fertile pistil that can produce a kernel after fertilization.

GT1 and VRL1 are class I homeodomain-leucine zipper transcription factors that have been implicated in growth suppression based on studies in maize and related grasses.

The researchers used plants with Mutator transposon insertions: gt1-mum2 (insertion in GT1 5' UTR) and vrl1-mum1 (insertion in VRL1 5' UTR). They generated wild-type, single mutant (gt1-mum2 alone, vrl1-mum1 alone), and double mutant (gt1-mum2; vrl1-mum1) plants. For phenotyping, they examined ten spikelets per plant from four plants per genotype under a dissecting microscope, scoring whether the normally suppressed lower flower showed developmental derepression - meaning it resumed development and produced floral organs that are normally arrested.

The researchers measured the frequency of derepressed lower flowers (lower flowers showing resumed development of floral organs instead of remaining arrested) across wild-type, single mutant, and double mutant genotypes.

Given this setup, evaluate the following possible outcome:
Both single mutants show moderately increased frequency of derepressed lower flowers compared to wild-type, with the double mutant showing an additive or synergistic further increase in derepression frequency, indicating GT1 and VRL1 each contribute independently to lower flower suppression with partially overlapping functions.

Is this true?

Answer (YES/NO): NO